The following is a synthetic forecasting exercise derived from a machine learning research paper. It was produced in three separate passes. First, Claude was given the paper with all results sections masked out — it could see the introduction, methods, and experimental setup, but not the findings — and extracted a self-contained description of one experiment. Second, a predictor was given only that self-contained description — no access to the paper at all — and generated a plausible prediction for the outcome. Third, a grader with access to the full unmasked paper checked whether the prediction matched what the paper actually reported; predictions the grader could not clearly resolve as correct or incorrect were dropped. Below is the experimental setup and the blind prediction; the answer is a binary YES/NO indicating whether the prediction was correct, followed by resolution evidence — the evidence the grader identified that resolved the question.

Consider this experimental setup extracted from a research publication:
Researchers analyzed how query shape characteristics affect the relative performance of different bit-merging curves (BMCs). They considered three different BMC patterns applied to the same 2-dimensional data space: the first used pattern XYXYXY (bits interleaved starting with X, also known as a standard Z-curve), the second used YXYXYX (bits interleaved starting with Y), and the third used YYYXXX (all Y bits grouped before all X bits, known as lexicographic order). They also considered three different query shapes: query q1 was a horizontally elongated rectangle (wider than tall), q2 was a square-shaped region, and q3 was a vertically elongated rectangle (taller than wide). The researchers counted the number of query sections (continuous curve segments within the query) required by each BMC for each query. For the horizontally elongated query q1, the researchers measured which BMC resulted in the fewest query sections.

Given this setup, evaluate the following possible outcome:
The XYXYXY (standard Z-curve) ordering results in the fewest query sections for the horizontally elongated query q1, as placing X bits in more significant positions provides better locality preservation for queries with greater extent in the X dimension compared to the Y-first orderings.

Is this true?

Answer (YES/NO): YES